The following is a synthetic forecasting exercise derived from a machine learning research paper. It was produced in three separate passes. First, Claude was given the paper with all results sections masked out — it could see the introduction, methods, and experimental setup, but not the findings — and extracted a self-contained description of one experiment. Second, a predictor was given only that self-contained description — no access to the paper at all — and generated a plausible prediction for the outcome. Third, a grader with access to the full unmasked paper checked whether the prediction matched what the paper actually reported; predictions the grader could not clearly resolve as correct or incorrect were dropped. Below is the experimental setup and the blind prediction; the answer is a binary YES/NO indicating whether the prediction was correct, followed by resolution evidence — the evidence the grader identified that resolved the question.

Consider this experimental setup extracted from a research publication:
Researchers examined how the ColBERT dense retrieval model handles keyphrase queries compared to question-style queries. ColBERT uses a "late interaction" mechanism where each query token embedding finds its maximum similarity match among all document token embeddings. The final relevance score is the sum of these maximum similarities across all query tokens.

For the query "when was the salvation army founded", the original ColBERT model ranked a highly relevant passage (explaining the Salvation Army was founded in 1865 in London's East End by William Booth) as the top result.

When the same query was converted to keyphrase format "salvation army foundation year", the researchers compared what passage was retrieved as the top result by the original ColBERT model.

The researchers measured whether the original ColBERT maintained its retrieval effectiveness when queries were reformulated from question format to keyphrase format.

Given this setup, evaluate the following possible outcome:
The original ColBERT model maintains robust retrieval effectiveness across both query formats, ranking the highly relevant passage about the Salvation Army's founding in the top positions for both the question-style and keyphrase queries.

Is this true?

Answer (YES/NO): NO